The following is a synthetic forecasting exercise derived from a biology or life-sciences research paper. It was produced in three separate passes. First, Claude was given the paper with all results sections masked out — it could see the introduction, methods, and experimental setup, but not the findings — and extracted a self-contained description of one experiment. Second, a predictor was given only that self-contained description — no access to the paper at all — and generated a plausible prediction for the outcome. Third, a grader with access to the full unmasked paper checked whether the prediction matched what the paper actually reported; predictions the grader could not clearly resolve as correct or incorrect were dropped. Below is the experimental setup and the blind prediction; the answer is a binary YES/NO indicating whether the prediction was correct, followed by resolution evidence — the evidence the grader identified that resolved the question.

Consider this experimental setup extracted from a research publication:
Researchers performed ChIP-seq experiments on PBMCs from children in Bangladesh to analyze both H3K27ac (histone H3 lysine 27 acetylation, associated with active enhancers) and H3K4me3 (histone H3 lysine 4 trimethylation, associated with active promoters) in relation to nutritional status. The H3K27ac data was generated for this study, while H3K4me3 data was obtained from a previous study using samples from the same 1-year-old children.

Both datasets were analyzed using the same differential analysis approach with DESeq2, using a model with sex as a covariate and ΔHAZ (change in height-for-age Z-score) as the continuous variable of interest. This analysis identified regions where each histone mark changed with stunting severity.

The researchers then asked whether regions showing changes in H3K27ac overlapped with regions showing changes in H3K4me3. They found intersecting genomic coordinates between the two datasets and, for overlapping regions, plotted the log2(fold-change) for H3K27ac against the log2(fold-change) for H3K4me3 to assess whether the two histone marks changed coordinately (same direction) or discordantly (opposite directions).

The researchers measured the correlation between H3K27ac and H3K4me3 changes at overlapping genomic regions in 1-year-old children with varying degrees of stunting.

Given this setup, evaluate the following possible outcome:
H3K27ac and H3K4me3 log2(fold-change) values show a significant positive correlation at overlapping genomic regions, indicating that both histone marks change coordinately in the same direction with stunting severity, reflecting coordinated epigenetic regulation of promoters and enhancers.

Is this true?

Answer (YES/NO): NO